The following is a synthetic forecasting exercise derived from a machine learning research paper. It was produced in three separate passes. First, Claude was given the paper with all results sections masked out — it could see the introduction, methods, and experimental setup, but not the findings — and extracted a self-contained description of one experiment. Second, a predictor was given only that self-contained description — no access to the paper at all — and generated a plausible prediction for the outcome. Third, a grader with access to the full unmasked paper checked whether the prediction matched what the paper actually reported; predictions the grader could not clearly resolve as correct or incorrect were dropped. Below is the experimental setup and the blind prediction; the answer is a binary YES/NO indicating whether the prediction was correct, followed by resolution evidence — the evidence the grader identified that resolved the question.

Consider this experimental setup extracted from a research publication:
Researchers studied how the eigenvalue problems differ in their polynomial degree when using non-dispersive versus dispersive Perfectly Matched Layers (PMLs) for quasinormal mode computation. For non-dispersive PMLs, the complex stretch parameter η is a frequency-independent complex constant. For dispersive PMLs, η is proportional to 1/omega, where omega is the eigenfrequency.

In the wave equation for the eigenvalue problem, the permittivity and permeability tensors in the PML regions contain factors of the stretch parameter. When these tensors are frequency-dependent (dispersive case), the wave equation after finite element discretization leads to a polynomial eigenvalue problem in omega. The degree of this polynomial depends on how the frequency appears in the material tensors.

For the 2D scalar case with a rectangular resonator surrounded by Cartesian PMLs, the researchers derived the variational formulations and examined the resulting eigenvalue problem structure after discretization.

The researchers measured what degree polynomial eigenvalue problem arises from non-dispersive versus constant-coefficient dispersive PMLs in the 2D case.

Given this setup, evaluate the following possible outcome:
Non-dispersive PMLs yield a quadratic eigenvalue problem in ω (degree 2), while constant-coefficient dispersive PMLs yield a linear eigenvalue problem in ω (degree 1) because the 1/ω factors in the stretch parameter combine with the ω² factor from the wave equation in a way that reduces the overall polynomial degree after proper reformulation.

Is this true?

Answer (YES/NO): NO